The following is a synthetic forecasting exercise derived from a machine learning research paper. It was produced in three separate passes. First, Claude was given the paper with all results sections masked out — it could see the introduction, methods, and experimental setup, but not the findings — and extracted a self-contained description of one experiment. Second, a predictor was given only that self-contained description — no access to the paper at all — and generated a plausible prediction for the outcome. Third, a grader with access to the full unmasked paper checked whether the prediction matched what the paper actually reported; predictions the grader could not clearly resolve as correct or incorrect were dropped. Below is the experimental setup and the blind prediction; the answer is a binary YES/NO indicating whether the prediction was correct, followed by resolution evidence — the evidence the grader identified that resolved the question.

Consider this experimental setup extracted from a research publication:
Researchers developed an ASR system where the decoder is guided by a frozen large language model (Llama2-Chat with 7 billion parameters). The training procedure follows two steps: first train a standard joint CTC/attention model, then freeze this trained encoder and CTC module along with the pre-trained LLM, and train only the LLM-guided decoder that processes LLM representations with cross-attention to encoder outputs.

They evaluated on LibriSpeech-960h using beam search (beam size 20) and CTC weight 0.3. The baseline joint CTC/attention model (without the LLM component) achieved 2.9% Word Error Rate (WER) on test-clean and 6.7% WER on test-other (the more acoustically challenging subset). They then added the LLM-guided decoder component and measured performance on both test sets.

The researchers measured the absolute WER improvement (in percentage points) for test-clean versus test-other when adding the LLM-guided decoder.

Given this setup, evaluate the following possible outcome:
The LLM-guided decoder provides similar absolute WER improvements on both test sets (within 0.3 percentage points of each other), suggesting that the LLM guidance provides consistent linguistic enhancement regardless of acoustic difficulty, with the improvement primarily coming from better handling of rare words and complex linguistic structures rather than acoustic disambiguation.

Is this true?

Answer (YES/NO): YES